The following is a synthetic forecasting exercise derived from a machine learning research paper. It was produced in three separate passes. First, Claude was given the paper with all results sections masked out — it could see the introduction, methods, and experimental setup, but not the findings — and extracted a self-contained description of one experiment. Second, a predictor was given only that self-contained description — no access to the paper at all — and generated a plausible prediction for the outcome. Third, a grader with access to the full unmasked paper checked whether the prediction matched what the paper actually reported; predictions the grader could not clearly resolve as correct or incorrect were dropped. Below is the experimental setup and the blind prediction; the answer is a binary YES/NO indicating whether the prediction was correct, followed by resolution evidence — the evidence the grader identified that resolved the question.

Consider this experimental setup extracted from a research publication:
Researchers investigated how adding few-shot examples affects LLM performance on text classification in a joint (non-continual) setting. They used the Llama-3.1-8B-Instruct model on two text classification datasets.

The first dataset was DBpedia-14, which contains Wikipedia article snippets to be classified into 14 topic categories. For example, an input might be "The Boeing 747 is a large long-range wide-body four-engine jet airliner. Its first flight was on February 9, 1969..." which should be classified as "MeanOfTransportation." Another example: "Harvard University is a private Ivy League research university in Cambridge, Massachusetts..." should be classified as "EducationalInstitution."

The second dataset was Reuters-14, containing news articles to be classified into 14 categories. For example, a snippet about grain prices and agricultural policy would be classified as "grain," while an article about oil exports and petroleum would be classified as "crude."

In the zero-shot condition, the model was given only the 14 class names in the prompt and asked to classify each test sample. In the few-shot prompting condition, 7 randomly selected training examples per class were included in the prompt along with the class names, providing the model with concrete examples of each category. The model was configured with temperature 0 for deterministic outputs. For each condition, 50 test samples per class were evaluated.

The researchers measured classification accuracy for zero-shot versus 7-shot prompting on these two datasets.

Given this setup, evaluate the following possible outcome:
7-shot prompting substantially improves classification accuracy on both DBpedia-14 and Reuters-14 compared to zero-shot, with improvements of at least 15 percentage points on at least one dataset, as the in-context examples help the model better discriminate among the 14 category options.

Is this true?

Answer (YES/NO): NO